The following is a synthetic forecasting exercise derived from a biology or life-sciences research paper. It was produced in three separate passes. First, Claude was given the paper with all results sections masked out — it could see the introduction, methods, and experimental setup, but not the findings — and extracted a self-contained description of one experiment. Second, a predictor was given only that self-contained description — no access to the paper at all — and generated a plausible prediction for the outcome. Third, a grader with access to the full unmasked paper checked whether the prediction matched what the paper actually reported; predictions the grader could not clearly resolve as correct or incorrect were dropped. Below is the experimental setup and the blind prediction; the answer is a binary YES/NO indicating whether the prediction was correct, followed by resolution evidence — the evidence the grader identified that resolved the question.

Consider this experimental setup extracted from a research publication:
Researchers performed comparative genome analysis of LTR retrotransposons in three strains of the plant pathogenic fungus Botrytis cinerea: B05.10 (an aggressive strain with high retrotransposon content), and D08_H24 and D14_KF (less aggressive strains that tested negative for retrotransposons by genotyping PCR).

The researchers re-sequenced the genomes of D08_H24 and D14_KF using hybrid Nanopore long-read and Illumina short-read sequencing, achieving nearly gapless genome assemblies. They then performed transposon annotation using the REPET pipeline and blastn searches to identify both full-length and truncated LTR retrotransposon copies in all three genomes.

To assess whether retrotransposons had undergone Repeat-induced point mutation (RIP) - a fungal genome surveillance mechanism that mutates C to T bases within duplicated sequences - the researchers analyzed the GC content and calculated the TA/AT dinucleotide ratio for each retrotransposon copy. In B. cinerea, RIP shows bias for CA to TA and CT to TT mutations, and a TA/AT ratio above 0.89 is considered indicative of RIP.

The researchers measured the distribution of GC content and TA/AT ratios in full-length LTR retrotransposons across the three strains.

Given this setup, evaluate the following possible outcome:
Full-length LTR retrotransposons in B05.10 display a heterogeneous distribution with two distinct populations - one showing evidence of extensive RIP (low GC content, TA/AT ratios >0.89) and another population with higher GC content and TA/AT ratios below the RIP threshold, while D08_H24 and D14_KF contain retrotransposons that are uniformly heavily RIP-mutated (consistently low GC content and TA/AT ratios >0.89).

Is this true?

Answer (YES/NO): YES